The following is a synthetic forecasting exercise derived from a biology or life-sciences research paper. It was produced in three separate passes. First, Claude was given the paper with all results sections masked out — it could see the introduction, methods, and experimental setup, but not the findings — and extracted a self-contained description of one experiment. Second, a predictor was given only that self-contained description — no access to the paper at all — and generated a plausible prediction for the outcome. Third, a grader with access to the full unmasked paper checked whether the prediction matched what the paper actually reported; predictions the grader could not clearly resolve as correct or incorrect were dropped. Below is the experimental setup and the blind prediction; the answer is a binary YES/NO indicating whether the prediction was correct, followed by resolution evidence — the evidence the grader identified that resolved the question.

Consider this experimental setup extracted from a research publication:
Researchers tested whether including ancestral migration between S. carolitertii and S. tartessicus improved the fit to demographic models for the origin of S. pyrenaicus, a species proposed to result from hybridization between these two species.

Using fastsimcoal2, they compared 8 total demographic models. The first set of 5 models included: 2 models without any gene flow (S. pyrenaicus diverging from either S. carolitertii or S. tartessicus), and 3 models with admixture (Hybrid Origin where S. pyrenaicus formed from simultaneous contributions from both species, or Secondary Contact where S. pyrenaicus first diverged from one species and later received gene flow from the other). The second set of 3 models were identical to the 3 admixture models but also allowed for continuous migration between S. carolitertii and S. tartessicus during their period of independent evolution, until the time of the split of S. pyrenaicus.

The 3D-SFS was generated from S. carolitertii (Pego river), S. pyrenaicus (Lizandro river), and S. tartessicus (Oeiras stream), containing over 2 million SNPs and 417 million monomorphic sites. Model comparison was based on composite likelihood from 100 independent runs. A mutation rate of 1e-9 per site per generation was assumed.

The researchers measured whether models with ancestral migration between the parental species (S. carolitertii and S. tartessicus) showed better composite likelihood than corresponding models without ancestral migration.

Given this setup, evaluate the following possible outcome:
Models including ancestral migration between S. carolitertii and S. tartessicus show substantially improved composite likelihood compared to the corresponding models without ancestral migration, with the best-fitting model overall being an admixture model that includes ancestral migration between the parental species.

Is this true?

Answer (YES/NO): NO